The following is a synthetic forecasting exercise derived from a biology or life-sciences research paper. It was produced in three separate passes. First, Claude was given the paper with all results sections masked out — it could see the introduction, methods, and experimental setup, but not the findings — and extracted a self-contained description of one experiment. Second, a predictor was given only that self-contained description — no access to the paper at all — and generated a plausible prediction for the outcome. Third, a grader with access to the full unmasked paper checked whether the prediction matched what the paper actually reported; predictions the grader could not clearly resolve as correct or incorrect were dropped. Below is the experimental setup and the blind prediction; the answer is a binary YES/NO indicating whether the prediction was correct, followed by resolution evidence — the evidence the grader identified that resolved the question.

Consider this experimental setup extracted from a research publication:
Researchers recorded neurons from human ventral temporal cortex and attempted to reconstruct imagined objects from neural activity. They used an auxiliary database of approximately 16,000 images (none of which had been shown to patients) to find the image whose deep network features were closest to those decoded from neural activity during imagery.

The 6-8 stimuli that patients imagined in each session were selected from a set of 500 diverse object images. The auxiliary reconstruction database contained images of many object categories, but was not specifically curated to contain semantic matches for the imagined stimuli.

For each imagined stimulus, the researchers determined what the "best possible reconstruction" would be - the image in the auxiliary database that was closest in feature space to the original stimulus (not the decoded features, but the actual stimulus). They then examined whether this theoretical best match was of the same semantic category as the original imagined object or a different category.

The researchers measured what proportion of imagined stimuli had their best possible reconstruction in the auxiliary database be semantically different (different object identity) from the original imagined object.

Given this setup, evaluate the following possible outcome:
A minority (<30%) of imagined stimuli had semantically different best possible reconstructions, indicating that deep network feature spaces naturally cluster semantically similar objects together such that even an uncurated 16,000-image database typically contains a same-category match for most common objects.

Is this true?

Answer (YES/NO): NO